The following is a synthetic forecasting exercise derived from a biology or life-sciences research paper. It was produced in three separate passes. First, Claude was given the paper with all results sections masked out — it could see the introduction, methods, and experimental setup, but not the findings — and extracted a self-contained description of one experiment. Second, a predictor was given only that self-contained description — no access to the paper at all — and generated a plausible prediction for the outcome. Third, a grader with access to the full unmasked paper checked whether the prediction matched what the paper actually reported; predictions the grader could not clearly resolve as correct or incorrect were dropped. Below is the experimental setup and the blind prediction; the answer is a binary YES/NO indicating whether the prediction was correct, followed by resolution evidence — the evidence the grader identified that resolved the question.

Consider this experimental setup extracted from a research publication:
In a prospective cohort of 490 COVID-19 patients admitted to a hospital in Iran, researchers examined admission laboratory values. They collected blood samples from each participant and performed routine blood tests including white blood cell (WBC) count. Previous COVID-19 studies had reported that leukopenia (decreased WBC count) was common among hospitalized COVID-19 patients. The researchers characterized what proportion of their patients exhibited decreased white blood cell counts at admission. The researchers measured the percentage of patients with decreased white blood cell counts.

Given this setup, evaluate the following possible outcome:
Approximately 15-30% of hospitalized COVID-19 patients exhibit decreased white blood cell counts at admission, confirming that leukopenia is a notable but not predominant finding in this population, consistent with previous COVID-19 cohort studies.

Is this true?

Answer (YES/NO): NO